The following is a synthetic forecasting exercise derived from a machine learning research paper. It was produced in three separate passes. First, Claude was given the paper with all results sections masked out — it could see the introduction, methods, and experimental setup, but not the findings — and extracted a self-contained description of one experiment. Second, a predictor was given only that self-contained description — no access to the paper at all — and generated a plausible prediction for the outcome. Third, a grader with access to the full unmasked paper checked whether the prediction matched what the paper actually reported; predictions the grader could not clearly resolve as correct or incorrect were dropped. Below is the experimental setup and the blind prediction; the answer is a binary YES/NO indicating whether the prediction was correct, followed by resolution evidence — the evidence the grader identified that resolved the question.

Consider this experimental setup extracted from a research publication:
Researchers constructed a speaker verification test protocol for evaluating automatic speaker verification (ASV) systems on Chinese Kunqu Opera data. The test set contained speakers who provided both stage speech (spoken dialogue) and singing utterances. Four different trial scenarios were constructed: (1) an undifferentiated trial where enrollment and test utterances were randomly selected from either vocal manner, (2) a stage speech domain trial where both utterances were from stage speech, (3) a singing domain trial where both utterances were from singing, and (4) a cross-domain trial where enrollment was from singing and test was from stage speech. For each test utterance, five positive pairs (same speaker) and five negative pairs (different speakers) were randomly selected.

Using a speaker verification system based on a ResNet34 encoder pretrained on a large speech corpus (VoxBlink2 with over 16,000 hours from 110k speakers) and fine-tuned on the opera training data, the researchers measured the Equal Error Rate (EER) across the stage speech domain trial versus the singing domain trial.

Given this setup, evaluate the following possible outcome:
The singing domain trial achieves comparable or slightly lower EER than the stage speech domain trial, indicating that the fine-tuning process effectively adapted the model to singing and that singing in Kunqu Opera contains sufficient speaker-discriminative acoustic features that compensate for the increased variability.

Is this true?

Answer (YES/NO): YES